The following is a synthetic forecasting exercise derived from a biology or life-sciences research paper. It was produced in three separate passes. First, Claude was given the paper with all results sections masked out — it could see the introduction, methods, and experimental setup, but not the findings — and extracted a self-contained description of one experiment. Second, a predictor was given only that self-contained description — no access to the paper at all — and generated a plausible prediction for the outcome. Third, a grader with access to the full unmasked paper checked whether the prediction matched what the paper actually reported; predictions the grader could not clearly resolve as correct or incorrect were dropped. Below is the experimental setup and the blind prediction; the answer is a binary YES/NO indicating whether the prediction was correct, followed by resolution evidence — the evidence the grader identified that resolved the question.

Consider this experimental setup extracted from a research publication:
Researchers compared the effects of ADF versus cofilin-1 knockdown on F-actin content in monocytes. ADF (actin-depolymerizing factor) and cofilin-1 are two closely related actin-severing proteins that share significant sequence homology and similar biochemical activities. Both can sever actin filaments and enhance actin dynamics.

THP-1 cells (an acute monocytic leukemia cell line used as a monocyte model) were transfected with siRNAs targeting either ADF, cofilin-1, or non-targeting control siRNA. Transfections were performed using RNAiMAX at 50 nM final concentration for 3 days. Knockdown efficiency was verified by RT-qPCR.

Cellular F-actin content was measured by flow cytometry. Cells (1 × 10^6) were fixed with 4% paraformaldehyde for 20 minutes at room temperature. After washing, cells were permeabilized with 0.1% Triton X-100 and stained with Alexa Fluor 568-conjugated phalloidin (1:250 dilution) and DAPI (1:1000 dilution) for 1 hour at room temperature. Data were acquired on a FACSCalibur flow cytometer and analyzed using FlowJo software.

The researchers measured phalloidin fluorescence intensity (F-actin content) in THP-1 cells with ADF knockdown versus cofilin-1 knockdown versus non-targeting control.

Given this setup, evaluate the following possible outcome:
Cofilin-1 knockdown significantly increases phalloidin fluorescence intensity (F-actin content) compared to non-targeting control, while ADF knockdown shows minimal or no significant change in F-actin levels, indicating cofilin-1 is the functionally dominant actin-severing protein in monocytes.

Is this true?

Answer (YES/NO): YES